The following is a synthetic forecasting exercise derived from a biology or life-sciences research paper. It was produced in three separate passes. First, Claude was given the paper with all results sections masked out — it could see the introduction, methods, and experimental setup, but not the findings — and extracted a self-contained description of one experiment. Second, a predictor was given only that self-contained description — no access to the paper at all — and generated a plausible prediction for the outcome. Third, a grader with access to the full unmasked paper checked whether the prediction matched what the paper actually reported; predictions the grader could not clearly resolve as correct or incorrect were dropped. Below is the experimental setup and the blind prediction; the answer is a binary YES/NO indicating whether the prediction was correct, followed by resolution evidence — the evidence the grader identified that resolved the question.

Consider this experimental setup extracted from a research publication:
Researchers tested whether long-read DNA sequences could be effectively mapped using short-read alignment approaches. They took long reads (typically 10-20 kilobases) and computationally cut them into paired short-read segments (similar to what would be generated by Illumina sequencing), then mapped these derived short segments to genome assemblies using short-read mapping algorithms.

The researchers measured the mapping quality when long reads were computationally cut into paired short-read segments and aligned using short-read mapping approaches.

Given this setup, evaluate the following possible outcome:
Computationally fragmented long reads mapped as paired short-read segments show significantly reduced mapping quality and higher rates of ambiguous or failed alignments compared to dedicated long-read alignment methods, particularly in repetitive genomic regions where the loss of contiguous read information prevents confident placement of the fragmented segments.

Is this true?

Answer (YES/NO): NO